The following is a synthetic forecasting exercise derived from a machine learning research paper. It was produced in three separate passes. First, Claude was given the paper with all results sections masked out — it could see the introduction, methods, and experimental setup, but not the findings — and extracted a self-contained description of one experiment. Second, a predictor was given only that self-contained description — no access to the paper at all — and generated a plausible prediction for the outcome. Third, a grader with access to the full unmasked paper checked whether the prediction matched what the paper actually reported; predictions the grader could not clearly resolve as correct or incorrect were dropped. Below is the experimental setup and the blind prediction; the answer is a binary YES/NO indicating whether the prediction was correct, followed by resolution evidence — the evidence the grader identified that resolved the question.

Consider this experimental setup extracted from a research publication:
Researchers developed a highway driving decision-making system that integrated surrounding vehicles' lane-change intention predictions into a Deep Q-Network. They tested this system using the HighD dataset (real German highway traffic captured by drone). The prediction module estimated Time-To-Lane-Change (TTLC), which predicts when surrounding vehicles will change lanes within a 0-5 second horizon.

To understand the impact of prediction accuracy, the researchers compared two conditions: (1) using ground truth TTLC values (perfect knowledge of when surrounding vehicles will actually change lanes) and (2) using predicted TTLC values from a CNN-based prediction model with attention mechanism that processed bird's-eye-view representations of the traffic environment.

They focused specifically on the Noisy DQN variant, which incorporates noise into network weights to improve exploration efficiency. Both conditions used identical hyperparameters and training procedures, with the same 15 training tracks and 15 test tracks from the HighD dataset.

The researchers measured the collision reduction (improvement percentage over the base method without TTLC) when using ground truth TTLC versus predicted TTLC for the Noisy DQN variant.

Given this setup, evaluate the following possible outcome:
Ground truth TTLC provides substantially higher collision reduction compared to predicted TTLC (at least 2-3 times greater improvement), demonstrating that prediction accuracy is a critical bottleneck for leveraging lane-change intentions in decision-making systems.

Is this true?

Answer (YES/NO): YES